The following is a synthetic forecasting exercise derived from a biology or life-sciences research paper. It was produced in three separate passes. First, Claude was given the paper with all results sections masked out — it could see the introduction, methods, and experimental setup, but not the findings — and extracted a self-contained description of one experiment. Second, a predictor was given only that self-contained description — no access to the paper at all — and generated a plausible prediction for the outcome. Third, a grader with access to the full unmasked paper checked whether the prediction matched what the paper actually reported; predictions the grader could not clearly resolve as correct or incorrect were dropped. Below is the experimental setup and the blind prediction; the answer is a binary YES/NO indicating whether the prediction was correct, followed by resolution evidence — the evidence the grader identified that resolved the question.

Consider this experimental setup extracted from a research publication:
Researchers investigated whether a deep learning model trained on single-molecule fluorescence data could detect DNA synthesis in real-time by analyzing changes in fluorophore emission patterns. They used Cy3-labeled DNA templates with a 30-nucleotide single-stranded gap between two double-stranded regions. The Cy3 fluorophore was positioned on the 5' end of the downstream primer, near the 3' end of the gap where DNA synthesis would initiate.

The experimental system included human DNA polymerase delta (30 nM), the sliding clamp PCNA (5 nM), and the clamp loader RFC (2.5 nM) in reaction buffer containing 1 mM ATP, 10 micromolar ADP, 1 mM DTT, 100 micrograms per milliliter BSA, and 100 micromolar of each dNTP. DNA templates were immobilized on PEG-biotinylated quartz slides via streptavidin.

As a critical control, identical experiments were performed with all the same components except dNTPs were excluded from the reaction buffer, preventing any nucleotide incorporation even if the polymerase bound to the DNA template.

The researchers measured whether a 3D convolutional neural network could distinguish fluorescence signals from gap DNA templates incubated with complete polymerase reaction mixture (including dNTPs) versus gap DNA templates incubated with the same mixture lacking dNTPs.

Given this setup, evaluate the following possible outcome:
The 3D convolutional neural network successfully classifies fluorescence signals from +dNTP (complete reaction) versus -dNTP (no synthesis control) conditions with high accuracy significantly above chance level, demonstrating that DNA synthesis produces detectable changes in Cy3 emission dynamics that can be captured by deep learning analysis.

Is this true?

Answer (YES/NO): YES